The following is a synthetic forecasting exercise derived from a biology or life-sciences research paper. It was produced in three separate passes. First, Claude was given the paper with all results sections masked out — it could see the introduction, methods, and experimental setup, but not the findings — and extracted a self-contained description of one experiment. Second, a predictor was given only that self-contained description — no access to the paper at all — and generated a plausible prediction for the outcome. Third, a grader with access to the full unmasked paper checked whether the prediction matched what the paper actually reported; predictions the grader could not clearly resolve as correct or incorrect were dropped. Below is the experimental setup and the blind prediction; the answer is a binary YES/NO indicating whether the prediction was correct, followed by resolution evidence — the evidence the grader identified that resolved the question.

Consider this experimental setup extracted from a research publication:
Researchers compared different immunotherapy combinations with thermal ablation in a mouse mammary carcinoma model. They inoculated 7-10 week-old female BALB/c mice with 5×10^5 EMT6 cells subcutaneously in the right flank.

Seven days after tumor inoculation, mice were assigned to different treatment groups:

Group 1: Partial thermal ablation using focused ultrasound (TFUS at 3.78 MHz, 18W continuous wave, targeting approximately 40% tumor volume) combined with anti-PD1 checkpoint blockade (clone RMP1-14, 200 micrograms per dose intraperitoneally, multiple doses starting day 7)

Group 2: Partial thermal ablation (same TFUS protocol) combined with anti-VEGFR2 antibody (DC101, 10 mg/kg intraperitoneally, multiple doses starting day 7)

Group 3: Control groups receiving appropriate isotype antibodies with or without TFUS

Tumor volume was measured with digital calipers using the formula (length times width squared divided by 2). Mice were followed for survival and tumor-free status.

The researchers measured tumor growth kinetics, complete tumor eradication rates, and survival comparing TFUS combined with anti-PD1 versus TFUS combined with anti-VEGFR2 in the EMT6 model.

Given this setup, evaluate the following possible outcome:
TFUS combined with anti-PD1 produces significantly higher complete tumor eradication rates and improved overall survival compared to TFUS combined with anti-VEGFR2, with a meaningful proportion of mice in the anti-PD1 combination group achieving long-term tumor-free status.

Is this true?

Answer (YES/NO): NO